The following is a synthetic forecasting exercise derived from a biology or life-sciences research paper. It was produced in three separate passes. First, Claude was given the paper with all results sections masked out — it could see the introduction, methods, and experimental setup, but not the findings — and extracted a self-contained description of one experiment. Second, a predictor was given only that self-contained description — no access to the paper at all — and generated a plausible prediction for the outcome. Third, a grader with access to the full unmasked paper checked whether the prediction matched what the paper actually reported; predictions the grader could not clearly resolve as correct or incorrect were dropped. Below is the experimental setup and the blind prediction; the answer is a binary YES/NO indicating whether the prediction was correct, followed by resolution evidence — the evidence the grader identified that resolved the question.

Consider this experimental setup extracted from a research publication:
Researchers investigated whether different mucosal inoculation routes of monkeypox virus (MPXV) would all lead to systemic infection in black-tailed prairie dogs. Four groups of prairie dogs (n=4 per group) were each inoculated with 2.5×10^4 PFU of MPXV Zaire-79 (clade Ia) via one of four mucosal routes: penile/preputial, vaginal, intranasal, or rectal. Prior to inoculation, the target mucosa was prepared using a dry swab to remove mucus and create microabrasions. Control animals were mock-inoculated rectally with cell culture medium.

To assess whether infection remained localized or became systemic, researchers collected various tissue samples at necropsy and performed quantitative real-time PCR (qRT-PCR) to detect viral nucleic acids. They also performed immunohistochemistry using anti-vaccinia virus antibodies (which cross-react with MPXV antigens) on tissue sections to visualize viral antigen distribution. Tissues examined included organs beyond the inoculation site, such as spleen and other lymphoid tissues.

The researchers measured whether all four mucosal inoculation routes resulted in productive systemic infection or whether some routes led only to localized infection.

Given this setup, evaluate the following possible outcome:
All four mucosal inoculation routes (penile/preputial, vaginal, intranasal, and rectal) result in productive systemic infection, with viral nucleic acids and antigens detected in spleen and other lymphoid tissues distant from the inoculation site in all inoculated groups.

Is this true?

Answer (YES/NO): YES